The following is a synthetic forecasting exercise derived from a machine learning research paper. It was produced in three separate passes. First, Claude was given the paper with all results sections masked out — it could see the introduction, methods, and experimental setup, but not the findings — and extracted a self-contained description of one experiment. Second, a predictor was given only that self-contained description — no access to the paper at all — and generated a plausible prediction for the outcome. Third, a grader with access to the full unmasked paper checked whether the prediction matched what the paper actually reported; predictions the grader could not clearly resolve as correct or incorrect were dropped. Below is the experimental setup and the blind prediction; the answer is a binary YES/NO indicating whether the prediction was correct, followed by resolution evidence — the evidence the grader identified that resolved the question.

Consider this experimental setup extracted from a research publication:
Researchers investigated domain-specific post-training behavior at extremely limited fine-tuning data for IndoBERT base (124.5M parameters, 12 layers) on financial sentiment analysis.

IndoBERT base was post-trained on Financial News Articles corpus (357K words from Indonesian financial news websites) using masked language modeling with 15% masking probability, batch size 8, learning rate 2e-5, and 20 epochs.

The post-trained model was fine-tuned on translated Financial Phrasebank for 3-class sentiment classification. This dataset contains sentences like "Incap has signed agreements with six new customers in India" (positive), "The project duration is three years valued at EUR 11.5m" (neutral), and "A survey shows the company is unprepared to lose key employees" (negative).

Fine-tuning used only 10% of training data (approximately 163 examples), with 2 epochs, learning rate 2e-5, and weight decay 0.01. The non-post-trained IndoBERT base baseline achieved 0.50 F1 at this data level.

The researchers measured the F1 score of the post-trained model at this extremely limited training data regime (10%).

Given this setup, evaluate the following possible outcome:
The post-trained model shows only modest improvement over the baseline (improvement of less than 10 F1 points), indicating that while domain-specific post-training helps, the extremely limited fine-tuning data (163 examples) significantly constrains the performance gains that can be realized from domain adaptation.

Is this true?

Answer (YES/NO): YES